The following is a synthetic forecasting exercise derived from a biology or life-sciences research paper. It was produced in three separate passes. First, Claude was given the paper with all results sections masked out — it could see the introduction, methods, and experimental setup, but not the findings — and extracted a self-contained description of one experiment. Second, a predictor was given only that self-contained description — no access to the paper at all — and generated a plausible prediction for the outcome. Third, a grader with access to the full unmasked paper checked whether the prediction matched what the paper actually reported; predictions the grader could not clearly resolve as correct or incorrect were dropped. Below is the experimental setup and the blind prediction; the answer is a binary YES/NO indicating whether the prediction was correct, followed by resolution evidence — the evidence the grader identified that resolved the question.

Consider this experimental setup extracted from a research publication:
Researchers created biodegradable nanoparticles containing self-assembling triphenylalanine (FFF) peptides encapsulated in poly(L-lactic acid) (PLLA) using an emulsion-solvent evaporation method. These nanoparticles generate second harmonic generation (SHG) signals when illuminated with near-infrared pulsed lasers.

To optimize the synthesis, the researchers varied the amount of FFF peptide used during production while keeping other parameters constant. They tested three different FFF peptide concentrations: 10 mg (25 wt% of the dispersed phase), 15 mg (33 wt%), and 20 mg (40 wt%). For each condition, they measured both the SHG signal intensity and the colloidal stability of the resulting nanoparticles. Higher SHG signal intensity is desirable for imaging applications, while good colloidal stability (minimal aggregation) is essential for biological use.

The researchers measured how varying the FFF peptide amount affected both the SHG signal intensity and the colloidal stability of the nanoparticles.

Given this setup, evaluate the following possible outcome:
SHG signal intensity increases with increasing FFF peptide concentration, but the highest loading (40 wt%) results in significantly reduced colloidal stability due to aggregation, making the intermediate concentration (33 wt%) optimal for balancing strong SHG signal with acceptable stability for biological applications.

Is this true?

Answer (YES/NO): YES